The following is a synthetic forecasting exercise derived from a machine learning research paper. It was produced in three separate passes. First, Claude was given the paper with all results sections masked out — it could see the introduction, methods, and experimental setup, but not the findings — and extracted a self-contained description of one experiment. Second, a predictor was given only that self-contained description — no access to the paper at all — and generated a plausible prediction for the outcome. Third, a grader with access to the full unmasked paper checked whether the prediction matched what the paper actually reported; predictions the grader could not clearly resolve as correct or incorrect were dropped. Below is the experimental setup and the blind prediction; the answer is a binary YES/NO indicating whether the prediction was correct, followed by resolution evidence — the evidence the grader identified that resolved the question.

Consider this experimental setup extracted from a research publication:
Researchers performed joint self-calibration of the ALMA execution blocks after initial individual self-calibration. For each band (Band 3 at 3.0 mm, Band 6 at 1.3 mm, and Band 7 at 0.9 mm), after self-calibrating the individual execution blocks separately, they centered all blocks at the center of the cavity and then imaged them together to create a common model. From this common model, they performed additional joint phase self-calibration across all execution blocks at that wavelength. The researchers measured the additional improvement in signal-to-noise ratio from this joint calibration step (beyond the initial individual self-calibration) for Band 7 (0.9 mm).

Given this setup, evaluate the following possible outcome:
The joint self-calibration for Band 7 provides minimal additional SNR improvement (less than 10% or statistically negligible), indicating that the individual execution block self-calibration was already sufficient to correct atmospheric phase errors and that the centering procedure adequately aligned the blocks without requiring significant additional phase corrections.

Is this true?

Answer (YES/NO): NO